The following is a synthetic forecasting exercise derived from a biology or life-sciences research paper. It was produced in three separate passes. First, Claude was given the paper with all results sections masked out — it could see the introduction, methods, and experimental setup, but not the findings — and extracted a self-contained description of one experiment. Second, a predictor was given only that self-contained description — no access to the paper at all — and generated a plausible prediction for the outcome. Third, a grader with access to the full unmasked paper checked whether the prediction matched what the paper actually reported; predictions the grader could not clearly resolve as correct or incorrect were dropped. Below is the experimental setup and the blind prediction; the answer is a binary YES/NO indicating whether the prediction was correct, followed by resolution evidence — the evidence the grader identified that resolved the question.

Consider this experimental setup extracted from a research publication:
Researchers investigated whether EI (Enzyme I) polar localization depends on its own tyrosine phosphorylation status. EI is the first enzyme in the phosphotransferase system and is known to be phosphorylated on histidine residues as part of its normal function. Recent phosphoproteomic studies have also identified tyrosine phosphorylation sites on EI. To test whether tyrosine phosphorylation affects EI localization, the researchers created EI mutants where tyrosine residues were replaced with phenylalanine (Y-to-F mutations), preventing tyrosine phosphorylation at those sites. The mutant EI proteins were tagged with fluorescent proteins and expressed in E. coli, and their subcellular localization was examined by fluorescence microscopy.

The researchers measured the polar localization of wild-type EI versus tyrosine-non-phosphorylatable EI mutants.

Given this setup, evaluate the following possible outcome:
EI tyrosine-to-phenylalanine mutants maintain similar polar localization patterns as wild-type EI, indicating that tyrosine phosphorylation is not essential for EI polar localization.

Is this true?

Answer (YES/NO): NO